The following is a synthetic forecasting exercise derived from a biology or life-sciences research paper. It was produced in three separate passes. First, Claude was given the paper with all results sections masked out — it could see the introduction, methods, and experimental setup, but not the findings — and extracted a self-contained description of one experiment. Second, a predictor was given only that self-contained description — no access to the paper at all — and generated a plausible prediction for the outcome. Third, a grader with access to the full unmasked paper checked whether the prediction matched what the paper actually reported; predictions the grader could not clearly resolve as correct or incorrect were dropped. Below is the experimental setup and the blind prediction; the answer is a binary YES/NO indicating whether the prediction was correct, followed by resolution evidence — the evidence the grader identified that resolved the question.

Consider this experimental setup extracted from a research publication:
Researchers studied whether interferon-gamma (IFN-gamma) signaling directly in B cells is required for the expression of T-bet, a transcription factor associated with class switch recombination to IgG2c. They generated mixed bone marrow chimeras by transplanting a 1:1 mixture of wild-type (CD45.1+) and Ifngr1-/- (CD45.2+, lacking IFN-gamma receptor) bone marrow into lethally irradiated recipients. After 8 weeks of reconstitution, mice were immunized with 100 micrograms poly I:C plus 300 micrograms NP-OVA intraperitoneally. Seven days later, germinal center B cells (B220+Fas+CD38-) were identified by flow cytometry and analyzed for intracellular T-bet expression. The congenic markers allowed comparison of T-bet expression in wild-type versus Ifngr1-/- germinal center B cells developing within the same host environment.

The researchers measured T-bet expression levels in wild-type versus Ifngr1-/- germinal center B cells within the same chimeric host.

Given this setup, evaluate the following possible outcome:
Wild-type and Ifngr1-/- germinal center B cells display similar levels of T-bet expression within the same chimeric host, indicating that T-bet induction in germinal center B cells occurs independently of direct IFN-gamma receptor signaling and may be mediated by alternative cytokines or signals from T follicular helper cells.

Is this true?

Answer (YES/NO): NO